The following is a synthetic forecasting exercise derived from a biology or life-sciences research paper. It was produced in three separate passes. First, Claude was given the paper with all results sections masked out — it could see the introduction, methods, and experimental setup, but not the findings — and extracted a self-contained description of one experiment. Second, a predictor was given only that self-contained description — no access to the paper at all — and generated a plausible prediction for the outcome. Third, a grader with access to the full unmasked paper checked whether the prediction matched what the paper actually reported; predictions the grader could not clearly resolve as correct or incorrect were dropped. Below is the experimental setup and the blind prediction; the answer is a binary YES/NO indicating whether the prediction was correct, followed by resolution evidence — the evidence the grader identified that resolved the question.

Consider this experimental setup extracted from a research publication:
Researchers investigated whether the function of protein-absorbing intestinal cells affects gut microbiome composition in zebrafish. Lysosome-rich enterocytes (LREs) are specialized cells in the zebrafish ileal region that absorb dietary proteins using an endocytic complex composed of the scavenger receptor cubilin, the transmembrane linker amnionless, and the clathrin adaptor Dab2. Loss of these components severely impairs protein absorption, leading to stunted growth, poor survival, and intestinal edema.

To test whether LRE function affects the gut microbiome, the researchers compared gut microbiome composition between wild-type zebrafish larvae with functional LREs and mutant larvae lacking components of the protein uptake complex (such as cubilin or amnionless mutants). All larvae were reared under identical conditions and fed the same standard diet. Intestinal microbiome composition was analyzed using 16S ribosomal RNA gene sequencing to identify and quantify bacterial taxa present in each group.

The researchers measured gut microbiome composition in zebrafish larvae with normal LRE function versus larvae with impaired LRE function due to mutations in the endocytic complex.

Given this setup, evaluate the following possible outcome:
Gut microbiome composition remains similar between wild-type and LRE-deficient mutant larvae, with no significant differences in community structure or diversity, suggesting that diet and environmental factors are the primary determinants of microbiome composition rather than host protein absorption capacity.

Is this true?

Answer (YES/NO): NO